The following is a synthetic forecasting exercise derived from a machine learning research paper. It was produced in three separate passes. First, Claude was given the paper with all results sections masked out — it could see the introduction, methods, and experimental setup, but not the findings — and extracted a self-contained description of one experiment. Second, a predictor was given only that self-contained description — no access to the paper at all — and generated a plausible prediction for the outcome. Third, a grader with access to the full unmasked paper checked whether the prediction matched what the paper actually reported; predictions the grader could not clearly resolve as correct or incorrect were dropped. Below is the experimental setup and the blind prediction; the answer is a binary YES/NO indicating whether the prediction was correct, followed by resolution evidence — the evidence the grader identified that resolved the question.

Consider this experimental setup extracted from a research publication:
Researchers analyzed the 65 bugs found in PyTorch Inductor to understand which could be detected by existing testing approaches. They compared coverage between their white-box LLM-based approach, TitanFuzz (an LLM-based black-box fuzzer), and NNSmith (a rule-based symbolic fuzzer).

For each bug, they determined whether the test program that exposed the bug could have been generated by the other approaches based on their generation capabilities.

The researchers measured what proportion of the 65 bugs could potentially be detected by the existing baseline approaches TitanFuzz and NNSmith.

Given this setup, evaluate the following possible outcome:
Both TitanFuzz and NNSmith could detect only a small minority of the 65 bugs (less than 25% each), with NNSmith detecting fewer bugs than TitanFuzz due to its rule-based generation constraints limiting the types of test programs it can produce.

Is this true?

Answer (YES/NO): YES